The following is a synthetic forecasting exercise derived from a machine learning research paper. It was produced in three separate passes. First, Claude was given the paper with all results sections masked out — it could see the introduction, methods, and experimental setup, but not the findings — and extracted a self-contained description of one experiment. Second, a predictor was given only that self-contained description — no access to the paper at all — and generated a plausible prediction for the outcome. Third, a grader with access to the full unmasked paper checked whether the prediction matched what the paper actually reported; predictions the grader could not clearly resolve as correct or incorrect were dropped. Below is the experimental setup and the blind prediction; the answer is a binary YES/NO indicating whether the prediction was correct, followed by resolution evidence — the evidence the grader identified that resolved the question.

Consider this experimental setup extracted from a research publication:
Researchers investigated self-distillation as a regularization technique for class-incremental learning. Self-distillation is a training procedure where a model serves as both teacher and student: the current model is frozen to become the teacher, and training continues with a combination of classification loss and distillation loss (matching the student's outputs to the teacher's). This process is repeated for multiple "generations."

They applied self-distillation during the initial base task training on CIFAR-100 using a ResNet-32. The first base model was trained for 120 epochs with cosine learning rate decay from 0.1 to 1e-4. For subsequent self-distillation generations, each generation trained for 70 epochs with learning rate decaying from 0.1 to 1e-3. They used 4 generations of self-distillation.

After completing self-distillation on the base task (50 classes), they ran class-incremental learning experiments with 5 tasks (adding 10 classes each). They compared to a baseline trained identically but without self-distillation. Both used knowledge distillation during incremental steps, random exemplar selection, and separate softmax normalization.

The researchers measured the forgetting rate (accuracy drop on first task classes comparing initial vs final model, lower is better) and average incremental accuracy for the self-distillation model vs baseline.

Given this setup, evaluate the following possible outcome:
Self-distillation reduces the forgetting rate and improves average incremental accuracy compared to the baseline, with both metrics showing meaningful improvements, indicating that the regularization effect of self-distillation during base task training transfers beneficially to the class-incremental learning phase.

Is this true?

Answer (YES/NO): YES